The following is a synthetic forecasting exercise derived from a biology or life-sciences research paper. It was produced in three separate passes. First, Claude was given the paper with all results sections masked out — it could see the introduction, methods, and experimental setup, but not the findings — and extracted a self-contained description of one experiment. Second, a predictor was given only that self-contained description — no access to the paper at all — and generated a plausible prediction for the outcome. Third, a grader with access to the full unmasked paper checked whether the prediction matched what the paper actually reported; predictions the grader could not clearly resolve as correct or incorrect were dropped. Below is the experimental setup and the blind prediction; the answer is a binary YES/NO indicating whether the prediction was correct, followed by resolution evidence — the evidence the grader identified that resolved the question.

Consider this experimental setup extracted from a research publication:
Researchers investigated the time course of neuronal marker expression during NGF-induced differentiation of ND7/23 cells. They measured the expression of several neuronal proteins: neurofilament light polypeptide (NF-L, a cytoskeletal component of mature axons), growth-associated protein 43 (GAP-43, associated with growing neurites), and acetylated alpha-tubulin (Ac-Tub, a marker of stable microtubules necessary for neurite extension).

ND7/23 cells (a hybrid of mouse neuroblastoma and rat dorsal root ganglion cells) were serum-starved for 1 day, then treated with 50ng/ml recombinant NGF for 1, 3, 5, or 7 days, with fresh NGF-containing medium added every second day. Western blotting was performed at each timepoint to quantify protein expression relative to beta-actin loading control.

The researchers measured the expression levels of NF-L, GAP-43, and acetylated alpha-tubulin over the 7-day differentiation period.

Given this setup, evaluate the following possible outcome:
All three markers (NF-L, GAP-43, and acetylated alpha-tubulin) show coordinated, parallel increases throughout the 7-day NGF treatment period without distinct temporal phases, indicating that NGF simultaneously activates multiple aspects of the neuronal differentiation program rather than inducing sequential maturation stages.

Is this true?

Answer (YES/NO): NO